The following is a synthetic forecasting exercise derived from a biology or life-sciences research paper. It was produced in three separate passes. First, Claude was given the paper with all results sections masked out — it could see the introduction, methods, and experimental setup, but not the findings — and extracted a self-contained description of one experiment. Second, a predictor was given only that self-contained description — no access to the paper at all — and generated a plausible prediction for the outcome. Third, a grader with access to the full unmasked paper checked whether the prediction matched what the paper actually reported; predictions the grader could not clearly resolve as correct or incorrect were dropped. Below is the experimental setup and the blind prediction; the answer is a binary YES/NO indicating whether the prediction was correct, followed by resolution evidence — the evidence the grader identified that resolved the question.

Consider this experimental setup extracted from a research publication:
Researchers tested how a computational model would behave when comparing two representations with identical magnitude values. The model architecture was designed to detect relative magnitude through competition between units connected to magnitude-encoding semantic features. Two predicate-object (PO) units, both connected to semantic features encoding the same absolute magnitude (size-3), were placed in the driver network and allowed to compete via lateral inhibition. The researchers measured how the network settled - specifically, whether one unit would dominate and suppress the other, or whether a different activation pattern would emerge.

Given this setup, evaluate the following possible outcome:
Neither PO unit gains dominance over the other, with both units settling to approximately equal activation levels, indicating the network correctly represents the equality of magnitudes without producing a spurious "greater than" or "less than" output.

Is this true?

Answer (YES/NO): YES